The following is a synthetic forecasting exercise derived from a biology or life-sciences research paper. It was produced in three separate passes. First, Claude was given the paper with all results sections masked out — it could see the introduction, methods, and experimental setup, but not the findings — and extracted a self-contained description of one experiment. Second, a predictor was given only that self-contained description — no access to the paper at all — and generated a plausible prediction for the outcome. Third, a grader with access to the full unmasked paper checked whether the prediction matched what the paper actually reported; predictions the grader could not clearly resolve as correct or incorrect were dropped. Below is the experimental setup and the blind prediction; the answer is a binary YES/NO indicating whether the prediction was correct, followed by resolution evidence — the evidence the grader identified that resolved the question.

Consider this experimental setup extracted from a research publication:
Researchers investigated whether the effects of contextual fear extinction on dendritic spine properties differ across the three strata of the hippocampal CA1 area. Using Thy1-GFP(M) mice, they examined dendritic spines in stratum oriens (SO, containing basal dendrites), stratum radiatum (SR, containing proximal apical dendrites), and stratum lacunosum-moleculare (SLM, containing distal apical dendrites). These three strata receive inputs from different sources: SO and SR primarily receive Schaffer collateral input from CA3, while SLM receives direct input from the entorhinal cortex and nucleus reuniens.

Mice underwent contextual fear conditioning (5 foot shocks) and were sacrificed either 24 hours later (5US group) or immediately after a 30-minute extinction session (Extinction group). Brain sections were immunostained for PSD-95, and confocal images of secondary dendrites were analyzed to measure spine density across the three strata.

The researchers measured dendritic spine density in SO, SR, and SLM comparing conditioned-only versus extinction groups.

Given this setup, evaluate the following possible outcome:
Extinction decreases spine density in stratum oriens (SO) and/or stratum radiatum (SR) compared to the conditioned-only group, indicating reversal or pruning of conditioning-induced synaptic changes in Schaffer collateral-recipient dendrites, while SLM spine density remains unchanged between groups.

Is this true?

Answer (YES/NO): NO